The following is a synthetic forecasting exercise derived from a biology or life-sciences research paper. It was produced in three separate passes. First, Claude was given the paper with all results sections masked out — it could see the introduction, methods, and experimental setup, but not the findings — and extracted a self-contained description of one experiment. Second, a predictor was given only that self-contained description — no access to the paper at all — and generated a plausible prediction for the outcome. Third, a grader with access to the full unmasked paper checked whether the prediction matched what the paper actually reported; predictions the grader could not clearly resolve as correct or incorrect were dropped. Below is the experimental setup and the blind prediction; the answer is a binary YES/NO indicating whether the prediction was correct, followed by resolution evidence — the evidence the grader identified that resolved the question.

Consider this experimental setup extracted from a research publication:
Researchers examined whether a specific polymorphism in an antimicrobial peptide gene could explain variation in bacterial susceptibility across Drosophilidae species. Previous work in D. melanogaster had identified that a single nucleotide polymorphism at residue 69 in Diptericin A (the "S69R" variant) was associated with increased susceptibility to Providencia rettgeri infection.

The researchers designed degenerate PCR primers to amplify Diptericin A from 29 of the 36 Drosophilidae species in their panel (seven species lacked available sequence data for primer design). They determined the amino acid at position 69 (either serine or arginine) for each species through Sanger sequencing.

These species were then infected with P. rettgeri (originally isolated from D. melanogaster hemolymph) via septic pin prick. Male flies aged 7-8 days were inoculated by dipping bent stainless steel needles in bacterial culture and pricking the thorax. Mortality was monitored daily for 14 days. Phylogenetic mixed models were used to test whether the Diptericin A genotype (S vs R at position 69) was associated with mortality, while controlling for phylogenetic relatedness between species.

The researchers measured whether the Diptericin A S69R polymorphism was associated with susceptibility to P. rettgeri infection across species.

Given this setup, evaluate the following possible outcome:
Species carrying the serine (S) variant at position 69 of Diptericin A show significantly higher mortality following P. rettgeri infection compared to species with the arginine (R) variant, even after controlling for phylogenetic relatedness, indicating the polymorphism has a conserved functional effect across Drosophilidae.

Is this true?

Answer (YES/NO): NO